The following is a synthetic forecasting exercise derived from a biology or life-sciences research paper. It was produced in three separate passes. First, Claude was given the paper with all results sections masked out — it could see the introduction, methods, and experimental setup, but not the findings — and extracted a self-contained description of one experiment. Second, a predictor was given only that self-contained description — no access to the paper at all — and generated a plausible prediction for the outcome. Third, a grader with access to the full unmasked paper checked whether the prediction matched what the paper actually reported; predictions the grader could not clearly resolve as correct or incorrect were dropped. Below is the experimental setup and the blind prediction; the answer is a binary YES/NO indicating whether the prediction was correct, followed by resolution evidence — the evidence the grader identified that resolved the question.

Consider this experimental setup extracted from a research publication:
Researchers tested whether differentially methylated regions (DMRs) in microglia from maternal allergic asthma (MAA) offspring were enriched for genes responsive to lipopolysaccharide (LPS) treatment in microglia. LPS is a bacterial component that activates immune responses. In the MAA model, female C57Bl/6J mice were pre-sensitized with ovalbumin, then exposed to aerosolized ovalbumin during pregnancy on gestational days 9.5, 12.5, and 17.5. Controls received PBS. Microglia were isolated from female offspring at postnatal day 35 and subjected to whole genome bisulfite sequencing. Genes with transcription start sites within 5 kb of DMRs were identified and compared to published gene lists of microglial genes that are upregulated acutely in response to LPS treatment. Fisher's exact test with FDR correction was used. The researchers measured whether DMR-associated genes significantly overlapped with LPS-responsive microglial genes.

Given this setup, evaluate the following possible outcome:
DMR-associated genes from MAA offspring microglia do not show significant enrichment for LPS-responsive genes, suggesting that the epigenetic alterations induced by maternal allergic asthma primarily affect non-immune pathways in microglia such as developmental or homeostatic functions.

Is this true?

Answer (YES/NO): NO